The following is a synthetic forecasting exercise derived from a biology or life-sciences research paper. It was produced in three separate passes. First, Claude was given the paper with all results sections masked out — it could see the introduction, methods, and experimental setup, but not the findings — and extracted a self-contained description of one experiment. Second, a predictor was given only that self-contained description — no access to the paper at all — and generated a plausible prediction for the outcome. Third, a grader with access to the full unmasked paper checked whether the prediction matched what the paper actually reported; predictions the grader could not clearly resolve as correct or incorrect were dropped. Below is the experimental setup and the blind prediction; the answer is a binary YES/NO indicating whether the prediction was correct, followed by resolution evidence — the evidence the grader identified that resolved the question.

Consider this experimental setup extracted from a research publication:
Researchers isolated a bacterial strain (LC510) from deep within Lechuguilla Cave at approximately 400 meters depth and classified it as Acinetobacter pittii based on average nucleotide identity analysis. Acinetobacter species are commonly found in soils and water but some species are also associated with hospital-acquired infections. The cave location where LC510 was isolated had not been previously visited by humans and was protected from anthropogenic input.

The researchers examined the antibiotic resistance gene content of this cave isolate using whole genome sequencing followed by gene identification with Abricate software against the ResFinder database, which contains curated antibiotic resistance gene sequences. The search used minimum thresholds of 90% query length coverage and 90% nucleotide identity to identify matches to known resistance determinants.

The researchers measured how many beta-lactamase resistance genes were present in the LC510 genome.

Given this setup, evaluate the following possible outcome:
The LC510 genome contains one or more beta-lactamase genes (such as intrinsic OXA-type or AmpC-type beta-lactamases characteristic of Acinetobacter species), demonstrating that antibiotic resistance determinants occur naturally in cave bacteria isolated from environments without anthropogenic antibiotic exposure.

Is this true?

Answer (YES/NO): YES